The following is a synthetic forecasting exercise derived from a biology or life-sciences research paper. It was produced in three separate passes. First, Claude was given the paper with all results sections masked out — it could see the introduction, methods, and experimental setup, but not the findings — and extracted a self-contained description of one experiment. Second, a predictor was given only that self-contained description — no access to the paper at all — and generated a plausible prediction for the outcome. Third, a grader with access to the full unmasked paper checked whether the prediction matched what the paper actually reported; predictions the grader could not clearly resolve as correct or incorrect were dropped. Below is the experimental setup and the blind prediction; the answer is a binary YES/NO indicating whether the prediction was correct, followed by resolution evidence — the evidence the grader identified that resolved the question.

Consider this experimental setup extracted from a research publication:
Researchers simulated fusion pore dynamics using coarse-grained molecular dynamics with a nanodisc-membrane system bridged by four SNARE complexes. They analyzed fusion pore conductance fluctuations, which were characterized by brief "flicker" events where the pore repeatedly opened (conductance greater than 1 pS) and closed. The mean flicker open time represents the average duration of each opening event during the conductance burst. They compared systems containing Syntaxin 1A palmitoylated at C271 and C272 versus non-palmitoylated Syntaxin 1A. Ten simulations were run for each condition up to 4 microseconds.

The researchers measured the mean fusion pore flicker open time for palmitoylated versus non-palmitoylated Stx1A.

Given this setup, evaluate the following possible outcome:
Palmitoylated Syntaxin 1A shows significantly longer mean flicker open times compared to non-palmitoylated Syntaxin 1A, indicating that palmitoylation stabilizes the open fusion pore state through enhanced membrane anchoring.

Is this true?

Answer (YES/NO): NO